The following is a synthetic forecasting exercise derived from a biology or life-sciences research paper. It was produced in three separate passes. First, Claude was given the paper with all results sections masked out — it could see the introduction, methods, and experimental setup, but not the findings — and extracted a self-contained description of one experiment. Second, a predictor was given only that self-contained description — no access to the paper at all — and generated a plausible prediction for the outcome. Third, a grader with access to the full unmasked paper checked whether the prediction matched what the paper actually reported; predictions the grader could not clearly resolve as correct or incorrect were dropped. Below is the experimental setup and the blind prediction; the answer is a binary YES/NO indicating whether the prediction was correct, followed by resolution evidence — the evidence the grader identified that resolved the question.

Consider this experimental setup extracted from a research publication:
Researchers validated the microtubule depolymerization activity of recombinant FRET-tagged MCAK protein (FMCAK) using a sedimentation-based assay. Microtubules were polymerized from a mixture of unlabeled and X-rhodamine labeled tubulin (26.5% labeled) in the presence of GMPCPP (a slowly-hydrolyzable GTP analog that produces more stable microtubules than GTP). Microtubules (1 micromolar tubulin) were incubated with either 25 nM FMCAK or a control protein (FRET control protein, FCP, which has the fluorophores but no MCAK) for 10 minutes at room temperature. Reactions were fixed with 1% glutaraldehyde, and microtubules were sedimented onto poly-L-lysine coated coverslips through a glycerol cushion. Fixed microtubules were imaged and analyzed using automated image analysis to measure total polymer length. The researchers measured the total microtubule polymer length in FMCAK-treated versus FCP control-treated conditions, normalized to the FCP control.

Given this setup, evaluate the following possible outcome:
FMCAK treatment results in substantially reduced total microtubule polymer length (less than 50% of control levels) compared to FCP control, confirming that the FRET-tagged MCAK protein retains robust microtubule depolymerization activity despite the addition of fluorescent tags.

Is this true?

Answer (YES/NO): YES